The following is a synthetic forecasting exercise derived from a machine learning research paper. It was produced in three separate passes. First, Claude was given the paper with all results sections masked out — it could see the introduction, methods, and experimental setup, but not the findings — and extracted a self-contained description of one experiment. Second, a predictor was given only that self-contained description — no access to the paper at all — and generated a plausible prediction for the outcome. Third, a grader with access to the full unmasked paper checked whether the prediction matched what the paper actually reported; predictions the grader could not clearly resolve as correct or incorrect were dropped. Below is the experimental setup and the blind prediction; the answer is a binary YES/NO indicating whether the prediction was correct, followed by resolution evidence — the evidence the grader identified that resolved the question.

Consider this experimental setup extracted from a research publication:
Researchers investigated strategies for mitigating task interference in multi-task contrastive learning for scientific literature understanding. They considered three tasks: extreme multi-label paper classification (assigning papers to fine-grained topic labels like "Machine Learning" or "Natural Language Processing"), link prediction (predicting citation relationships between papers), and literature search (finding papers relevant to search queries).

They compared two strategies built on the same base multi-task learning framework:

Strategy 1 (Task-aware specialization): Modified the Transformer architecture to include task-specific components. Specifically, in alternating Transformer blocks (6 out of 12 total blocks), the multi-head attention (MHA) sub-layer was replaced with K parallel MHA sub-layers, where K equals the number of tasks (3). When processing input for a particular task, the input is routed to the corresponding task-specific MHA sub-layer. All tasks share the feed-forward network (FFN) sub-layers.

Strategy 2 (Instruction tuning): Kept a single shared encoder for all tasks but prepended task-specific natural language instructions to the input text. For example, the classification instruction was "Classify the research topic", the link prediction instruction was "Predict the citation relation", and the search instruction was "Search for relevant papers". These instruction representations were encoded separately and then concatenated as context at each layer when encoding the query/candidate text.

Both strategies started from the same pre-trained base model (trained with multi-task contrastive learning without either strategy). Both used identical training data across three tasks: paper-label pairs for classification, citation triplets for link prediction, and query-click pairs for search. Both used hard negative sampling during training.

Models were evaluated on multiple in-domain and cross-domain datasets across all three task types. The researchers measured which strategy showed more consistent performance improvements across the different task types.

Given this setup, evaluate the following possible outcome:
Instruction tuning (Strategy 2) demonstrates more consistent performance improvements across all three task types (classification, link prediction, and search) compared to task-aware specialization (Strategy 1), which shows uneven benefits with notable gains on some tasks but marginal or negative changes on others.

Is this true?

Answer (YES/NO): NO